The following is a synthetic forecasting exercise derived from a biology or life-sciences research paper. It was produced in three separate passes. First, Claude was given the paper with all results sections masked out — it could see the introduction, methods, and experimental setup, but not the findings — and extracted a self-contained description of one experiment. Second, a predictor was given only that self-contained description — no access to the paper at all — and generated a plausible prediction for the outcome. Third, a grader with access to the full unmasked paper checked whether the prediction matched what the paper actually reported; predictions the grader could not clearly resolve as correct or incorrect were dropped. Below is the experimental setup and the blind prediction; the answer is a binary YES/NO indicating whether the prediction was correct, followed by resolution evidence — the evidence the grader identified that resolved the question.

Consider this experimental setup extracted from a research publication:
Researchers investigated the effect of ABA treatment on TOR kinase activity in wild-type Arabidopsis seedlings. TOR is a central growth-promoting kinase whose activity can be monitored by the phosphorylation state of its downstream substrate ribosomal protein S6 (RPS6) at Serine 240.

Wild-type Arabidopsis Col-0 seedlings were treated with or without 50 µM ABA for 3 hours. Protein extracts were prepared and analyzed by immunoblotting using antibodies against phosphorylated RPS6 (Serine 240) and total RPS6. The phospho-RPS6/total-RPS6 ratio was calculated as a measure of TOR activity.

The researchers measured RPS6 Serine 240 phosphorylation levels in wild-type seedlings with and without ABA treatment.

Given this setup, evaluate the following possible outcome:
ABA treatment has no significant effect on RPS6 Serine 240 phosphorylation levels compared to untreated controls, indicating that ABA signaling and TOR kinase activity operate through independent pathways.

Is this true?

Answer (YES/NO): NO